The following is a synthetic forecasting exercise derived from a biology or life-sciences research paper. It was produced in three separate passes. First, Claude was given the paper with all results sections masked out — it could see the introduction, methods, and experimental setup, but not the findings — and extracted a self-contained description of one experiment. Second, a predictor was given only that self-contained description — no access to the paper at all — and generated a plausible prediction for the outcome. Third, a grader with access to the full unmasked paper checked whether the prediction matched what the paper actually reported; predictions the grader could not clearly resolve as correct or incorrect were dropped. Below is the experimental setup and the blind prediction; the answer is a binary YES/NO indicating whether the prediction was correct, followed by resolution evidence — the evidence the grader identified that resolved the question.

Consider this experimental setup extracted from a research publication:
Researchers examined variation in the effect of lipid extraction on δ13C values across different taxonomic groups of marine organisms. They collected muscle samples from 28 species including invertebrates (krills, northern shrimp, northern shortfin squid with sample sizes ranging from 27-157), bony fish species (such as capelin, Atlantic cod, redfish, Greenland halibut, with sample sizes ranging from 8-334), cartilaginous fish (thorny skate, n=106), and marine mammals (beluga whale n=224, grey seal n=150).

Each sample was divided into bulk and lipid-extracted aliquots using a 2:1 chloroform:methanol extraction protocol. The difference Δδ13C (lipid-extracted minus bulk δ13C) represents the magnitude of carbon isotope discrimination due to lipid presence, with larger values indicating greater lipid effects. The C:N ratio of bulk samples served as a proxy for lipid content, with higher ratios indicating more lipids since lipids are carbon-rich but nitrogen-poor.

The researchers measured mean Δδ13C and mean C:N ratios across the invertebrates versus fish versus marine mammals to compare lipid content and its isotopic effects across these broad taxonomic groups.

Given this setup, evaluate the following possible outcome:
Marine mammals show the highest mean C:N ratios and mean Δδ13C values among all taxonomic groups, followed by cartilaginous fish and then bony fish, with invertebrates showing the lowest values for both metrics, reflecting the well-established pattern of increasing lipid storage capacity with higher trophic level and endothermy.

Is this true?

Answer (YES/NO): NO